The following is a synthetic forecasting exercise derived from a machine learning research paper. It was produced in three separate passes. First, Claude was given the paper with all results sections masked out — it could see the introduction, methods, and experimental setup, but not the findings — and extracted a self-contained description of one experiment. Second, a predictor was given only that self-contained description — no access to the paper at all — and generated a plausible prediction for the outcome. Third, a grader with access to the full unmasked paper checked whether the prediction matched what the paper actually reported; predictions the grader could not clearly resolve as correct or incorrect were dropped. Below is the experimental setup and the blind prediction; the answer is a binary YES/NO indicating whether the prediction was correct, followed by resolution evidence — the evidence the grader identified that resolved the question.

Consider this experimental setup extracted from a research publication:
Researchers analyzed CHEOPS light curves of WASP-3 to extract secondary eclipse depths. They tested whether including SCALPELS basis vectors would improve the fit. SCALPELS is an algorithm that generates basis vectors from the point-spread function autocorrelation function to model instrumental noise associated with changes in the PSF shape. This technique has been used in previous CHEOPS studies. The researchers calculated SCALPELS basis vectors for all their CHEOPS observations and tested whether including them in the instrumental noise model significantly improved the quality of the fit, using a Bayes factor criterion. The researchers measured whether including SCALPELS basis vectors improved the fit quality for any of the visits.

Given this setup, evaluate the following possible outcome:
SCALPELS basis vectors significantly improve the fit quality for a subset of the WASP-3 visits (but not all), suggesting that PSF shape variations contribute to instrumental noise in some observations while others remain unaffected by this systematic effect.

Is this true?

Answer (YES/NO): NO